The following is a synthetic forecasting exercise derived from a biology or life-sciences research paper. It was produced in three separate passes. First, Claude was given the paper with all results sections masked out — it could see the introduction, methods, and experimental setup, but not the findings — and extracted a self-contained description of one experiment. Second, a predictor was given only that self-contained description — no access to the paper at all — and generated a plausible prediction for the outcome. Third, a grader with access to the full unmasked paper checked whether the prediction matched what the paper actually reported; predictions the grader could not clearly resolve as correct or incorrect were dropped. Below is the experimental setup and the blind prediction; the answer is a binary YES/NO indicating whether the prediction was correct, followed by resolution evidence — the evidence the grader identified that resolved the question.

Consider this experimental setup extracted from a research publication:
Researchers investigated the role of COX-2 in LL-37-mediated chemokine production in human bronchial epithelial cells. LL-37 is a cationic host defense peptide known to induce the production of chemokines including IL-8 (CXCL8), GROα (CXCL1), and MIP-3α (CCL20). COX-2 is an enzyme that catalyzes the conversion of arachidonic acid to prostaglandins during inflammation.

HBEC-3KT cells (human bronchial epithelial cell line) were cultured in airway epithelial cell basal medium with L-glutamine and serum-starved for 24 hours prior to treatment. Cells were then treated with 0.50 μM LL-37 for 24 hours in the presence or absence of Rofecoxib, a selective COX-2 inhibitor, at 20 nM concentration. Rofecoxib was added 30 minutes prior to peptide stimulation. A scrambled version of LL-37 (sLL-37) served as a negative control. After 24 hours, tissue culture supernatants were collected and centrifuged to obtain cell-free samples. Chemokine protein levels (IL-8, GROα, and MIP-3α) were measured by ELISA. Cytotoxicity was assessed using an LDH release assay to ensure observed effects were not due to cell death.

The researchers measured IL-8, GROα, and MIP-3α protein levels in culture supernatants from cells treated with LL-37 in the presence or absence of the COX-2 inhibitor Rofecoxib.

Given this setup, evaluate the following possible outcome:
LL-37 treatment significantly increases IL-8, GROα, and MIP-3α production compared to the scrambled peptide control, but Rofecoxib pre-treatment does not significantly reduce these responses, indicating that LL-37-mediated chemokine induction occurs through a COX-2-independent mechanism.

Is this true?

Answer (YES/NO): NO